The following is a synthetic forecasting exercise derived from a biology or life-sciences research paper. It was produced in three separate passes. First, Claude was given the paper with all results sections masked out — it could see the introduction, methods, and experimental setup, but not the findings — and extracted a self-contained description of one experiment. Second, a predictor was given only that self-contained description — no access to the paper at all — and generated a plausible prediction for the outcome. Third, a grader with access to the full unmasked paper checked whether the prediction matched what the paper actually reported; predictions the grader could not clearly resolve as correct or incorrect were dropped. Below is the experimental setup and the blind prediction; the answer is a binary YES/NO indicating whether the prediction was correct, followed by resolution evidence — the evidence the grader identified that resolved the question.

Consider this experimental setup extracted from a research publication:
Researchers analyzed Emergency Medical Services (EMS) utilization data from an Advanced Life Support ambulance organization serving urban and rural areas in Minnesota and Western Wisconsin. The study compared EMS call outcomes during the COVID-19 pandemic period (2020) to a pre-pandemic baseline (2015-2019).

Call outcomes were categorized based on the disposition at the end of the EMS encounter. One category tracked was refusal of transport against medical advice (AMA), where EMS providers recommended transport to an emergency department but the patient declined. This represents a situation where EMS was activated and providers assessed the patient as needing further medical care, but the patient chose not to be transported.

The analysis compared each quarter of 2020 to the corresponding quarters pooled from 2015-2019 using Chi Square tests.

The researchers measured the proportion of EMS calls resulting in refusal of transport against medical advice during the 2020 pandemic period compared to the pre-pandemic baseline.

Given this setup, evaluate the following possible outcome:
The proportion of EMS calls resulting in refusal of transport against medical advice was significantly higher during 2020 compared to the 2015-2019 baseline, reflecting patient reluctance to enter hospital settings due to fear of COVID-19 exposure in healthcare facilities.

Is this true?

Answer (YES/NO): NO